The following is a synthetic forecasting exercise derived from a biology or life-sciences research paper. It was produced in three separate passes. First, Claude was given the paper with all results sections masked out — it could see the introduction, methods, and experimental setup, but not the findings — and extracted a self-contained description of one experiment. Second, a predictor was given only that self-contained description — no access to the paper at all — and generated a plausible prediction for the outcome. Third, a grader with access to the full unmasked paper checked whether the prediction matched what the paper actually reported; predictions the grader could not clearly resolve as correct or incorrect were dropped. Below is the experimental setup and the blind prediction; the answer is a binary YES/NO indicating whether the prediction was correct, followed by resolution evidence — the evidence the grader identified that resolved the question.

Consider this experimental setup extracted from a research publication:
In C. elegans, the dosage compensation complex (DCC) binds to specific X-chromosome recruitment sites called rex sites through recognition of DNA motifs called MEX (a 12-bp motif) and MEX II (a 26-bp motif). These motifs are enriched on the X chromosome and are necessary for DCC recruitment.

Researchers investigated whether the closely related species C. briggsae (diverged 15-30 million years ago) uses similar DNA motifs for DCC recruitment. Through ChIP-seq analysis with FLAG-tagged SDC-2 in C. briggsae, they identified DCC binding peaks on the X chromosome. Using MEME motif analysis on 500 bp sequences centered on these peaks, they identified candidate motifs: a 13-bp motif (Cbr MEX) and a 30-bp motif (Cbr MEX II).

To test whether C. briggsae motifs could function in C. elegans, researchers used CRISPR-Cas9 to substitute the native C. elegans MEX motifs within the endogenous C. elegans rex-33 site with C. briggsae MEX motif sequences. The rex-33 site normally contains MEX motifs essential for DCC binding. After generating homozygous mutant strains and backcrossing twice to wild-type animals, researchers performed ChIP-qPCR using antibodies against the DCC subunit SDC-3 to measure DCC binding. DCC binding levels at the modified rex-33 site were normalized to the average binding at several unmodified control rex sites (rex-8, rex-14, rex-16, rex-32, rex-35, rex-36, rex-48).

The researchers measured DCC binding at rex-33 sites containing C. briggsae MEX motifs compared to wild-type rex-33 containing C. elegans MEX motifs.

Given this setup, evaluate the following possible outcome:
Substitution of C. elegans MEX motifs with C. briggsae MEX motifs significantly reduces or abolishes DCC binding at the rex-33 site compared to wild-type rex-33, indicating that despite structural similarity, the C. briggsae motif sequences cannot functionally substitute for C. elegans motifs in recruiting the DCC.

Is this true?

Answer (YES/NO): YES